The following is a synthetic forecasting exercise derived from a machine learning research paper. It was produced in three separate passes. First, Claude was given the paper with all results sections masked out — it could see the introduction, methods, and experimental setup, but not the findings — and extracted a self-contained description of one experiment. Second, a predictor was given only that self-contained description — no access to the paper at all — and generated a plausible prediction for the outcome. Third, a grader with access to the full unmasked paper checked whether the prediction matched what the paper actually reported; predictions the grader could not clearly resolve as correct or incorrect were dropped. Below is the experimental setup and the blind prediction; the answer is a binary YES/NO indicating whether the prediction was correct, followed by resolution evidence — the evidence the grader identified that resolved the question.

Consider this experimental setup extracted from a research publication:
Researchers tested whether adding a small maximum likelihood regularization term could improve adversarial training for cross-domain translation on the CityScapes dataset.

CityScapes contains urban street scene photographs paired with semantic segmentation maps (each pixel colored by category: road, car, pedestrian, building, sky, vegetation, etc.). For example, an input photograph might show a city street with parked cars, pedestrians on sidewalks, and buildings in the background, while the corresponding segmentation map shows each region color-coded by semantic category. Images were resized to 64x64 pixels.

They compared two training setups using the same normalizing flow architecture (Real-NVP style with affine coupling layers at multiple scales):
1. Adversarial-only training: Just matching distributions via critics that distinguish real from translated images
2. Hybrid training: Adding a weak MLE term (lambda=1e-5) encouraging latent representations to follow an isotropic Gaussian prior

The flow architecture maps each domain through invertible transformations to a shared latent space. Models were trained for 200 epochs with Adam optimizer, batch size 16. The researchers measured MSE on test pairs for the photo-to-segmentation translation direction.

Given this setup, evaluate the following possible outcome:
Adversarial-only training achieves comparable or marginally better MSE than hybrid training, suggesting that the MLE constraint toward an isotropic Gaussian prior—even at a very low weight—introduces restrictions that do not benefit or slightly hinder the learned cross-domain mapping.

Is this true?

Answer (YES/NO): NO